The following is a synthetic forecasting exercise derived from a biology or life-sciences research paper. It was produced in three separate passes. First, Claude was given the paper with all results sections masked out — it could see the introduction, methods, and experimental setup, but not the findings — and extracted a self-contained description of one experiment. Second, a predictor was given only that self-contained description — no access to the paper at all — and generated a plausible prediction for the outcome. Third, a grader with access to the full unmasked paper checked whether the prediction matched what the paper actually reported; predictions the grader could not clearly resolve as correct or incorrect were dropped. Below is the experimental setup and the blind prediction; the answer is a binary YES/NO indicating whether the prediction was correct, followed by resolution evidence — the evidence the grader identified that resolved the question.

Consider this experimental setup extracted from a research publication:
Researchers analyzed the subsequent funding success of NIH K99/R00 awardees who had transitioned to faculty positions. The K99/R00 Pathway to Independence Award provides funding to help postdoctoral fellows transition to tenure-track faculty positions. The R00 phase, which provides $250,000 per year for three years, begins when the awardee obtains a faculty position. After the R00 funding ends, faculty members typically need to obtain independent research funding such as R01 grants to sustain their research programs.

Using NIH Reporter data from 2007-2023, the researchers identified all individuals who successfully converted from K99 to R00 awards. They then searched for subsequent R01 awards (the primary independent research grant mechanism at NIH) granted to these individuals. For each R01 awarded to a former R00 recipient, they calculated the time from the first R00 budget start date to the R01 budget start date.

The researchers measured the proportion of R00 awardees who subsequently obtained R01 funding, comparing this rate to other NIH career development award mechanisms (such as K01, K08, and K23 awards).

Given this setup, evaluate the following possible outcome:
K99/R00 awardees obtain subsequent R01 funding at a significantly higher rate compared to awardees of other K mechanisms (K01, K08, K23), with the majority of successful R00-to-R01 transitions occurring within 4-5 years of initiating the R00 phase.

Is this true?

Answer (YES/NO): NO